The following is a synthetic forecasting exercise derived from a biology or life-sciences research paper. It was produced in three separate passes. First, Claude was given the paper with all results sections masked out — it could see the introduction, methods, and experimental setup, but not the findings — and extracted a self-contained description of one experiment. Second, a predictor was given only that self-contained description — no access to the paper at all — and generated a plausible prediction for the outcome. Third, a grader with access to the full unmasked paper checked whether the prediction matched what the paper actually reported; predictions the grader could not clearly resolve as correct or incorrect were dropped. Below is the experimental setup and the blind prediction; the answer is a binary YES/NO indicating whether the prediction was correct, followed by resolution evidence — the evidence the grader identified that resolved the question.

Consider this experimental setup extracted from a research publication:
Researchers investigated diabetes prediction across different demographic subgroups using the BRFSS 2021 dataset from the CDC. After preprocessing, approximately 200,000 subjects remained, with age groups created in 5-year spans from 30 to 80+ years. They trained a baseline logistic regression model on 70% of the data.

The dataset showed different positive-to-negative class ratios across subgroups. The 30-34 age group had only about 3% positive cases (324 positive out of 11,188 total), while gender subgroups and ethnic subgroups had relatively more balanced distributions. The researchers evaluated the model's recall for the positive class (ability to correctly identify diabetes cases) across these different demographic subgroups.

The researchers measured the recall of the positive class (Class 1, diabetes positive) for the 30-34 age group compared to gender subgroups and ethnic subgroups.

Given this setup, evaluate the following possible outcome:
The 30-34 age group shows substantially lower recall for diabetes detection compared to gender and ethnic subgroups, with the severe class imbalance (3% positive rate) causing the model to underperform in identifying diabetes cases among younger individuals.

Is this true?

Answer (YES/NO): YES